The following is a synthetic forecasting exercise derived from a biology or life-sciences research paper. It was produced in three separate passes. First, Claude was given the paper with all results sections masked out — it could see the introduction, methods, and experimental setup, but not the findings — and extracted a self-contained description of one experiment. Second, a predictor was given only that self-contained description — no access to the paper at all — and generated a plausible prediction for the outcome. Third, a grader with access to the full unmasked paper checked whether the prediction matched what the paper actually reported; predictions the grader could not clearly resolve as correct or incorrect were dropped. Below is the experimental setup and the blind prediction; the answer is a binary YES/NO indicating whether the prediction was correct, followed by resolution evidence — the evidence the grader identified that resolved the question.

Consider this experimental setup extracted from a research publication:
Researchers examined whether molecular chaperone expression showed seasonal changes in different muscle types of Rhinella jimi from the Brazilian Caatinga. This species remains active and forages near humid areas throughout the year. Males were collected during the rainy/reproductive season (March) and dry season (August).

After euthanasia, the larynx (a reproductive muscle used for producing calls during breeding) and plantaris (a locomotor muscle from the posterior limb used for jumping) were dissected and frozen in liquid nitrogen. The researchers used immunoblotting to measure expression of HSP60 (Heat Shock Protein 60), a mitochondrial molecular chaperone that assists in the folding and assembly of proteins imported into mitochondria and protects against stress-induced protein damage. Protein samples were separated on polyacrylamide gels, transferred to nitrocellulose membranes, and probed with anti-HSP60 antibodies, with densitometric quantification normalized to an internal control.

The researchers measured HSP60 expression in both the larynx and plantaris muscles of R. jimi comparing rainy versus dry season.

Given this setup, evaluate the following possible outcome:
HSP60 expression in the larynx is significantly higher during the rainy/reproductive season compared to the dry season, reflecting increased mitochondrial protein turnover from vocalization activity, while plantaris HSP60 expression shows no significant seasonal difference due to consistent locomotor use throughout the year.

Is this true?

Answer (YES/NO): NO